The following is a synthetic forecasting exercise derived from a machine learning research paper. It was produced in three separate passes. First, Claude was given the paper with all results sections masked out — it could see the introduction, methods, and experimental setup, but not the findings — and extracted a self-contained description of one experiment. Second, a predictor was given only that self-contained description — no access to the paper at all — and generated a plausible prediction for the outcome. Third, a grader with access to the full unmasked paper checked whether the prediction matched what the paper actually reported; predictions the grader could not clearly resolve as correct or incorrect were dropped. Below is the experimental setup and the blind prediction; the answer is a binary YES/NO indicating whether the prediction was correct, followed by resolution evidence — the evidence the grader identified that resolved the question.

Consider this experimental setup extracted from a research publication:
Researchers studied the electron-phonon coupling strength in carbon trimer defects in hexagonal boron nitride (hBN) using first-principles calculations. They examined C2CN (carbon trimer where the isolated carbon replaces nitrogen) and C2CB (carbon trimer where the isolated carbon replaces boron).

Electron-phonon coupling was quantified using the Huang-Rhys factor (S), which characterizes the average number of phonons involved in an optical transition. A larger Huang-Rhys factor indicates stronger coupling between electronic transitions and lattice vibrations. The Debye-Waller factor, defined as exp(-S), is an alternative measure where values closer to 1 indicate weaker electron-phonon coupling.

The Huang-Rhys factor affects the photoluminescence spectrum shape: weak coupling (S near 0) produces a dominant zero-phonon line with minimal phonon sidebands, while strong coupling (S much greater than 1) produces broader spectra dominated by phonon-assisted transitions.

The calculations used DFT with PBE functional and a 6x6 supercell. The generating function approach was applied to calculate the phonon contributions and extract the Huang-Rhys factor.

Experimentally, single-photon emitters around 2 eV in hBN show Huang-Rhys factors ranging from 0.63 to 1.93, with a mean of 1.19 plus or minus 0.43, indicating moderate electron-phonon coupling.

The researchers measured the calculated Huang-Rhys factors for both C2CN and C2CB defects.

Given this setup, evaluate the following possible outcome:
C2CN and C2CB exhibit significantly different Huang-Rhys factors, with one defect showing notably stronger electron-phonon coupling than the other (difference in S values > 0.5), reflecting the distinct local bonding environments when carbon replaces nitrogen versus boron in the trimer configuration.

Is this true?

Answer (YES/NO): NO